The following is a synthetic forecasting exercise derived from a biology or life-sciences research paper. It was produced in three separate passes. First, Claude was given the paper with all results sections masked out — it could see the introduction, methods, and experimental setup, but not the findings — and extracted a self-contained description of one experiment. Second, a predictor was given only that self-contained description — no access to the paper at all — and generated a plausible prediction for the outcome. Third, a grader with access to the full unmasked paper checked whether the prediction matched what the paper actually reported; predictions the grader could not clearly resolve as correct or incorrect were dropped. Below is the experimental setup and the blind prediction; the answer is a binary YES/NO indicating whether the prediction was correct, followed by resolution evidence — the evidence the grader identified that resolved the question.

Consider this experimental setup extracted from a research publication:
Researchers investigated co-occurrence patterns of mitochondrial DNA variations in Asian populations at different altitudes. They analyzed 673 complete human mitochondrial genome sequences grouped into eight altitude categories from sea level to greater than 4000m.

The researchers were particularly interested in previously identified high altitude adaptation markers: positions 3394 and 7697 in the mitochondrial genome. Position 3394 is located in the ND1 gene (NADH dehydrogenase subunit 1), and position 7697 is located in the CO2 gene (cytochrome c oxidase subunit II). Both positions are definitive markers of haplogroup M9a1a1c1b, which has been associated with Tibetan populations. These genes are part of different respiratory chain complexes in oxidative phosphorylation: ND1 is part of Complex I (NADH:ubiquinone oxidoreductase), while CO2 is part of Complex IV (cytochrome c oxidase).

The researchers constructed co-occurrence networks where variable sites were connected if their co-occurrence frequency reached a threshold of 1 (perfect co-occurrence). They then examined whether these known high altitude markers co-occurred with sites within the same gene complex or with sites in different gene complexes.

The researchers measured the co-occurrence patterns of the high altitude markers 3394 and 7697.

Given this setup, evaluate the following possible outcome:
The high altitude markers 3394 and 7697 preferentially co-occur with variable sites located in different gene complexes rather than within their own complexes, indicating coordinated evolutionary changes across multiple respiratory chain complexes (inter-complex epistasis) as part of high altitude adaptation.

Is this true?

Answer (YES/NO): NO